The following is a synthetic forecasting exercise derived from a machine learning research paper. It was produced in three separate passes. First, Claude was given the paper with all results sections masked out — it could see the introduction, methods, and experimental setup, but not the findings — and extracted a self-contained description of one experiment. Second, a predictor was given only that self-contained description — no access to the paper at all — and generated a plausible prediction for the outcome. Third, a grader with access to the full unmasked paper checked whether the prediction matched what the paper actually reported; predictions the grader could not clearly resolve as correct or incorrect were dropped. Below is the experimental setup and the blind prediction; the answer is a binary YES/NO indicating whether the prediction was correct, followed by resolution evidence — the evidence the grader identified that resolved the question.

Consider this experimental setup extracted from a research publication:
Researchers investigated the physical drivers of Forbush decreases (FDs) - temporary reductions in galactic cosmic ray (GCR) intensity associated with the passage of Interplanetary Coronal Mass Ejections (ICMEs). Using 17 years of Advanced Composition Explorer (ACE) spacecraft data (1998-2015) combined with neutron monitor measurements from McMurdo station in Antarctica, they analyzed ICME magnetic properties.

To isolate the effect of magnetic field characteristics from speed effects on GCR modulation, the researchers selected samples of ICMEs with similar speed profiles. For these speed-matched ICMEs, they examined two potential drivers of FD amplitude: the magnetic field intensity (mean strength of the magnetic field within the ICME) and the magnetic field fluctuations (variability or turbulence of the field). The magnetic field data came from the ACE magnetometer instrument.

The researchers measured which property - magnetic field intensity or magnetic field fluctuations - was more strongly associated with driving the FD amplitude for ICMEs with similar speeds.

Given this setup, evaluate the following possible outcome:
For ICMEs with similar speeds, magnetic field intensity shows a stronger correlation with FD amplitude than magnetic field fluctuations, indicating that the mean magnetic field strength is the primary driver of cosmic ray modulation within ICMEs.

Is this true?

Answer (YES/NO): YES